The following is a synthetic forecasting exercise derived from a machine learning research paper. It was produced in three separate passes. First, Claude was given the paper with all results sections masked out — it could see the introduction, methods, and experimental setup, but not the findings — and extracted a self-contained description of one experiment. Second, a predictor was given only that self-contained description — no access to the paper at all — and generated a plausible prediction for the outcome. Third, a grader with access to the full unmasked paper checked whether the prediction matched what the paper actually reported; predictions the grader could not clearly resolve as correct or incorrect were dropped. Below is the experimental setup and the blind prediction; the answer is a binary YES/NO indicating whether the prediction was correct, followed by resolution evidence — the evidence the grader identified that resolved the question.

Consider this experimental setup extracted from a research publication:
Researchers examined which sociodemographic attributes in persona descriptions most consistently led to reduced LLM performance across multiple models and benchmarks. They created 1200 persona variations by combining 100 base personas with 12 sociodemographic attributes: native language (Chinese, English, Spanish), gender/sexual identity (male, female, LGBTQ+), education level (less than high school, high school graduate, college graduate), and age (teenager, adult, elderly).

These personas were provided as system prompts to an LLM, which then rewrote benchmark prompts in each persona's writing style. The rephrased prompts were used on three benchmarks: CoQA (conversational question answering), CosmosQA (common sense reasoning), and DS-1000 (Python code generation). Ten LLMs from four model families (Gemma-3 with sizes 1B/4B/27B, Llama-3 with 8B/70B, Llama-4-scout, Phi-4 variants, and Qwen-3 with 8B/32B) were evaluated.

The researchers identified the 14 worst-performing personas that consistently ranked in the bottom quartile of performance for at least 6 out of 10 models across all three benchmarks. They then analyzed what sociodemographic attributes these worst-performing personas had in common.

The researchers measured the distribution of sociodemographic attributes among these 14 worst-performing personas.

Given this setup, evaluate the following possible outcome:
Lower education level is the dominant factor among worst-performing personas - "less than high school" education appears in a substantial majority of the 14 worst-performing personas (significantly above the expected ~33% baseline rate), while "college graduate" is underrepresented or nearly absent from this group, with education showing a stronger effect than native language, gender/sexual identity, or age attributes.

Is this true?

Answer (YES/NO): YES